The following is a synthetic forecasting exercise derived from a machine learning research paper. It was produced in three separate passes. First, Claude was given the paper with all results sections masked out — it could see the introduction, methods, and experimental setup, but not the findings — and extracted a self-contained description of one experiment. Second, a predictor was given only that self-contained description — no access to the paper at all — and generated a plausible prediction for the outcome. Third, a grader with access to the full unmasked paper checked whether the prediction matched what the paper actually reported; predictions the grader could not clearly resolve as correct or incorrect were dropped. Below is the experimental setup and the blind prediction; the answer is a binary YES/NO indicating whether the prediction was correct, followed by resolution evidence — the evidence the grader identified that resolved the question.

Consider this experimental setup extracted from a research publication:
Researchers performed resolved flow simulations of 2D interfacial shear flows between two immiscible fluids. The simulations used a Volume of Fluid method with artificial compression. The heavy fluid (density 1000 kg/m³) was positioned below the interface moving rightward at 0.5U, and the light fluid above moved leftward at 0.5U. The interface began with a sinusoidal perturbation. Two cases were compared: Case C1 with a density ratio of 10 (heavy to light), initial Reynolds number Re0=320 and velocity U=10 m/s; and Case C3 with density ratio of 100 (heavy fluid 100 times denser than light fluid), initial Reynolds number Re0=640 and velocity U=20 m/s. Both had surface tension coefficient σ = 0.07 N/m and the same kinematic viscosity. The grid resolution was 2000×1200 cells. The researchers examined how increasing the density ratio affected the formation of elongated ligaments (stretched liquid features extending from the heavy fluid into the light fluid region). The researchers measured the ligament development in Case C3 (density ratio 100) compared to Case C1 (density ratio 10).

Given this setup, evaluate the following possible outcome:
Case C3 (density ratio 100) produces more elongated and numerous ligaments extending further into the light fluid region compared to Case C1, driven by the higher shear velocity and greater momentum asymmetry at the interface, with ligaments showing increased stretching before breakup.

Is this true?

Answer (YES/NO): NO